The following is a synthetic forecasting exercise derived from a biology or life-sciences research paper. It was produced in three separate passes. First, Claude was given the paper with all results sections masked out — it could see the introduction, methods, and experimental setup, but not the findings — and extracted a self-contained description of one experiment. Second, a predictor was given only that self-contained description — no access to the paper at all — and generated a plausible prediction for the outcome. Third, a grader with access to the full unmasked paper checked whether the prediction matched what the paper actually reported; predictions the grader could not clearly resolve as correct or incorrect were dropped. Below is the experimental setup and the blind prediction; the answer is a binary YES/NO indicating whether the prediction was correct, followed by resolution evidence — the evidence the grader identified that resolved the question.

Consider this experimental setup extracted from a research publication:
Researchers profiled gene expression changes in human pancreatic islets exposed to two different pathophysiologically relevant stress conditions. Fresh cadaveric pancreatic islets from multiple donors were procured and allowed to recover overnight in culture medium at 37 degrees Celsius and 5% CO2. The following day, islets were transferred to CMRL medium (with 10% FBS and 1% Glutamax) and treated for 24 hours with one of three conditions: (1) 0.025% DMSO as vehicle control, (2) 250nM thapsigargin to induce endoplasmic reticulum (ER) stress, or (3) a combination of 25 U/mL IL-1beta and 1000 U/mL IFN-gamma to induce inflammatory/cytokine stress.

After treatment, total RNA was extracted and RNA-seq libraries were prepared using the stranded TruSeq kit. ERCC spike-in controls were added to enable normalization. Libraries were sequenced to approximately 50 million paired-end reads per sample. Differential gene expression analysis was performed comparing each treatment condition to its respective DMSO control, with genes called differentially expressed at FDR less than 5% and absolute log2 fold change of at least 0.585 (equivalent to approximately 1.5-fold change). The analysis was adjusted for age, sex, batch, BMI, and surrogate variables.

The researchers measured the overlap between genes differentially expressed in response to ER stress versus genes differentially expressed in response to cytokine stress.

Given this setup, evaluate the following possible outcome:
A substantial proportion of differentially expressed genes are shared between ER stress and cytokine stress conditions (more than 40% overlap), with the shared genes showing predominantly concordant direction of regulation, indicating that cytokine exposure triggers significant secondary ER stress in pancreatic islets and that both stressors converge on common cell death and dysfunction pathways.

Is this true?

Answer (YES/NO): NO